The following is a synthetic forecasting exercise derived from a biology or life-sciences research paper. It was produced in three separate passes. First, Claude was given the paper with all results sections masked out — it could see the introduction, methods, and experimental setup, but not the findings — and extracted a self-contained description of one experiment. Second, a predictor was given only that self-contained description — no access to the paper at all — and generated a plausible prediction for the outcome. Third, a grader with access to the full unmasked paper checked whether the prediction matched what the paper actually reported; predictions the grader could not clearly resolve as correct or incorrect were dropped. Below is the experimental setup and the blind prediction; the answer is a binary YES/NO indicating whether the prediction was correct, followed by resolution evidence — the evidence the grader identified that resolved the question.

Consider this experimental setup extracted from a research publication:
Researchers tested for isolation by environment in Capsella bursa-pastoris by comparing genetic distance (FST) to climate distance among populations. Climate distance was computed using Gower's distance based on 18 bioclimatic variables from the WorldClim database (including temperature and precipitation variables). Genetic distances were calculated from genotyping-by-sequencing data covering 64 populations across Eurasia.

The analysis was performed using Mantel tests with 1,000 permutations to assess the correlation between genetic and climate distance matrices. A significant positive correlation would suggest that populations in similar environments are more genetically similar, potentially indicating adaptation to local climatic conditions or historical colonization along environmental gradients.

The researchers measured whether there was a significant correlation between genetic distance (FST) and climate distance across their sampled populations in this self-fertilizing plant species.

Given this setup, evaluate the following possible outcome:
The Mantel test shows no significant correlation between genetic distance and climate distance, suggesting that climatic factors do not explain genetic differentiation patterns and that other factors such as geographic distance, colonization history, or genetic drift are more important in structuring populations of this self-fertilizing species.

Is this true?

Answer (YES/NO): YES